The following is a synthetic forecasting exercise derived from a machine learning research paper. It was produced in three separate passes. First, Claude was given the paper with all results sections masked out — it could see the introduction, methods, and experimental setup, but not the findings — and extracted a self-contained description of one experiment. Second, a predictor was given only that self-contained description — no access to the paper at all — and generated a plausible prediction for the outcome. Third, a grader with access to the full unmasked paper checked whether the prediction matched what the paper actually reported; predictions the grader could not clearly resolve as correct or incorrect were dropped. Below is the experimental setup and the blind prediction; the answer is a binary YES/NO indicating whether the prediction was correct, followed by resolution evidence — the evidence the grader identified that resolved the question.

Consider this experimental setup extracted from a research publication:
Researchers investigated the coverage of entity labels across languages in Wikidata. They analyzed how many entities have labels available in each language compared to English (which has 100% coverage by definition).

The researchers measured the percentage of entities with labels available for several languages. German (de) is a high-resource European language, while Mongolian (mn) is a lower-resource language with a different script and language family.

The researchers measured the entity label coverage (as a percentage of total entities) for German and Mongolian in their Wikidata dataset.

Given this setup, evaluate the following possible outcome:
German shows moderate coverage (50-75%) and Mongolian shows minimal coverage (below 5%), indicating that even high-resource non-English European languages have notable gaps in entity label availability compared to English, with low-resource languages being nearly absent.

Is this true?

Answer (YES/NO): NO